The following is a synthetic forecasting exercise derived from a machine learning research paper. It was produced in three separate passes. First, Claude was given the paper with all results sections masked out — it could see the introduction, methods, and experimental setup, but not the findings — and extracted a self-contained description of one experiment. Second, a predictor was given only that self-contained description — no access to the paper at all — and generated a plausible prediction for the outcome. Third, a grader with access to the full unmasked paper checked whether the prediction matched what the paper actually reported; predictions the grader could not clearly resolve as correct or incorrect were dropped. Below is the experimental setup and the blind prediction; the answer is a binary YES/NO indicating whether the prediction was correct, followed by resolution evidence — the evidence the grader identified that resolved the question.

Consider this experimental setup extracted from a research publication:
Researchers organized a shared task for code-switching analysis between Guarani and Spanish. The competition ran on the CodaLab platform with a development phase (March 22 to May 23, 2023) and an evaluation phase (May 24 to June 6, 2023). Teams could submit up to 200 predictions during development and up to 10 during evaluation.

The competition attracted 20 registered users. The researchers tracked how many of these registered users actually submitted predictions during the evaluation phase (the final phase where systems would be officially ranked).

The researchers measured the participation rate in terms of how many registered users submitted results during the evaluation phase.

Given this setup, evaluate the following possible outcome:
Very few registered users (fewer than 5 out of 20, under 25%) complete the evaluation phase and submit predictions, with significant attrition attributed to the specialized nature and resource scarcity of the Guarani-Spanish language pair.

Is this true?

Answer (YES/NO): YES